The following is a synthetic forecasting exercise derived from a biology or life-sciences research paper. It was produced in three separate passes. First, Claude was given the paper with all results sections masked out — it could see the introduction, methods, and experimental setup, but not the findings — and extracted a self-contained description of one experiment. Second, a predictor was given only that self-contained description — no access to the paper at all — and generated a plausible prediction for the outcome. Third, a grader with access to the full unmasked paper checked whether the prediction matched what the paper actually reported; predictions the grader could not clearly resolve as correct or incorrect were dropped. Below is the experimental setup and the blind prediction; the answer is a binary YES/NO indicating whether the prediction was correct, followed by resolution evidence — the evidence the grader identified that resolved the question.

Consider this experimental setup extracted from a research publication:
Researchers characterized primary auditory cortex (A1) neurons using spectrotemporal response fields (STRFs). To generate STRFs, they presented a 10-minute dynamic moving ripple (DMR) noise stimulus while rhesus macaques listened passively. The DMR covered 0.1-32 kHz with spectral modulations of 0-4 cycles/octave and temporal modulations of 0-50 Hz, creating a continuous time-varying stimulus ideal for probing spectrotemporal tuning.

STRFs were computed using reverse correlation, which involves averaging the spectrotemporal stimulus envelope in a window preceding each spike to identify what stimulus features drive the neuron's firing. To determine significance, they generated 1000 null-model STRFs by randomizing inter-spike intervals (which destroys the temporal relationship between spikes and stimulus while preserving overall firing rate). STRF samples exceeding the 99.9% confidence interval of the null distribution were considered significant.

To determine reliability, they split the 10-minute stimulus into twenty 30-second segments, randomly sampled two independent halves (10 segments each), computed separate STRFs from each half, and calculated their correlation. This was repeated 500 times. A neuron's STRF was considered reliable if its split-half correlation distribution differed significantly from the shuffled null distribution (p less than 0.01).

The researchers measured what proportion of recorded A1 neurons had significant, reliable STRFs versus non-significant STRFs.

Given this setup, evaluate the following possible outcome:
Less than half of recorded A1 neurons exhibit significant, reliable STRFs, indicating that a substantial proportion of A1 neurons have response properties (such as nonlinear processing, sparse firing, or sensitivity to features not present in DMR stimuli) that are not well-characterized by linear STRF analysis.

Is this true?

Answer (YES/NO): NO